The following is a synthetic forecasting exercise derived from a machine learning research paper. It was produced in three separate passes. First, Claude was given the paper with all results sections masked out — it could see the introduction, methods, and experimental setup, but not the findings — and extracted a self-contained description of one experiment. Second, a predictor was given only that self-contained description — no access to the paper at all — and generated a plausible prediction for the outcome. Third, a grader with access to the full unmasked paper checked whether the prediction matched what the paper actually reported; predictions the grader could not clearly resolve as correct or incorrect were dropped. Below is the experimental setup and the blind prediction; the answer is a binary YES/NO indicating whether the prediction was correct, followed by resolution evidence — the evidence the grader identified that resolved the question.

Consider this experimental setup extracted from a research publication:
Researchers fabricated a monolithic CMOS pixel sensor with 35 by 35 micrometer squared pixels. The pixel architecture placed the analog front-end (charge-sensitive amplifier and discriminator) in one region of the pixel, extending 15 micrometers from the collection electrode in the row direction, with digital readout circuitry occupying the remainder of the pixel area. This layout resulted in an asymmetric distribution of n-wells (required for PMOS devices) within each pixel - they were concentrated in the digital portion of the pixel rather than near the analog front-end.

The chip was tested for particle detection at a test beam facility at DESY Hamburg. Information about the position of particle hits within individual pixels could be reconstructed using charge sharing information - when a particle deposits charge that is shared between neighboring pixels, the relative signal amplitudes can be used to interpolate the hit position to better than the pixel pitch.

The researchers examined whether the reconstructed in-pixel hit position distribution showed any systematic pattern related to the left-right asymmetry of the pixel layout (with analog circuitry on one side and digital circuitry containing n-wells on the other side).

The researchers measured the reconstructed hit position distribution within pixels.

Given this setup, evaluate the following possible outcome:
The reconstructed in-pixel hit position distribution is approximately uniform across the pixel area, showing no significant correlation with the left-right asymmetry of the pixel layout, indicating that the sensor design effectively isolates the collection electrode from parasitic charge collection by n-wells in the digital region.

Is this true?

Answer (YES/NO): NO